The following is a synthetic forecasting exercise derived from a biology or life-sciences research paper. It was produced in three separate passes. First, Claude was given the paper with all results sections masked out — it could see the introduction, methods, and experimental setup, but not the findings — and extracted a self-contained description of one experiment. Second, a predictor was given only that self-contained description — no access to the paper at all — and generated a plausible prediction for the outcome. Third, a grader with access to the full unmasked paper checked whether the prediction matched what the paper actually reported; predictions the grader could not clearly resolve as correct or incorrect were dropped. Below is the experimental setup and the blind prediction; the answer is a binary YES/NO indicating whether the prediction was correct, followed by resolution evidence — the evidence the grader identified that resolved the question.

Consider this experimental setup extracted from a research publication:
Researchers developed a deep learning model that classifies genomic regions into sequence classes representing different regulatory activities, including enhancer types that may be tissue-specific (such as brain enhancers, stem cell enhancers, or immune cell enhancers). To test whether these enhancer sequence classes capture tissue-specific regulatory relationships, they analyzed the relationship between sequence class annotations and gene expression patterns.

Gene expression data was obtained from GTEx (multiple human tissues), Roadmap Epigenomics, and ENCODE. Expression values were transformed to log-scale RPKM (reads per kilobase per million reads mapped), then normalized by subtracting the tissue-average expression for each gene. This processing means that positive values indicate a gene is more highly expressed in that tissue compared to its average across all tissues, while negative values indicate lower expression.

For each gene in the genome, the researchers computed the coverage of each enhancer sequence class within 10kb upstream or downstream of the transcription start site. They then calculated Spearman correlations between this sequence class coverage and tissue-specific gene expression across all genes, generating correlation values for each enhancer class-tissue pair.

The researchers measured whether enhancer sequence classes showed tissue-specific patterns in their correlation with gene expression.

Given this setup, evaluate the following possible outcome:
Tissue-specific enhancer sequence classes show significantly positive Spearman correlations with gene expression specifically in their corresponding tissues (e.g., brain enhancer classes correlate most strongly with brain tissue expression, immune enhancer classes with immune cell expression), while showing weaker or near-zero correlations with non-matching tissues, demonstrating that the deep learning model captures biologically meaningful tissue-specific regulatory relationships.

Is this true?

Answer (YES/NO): YES